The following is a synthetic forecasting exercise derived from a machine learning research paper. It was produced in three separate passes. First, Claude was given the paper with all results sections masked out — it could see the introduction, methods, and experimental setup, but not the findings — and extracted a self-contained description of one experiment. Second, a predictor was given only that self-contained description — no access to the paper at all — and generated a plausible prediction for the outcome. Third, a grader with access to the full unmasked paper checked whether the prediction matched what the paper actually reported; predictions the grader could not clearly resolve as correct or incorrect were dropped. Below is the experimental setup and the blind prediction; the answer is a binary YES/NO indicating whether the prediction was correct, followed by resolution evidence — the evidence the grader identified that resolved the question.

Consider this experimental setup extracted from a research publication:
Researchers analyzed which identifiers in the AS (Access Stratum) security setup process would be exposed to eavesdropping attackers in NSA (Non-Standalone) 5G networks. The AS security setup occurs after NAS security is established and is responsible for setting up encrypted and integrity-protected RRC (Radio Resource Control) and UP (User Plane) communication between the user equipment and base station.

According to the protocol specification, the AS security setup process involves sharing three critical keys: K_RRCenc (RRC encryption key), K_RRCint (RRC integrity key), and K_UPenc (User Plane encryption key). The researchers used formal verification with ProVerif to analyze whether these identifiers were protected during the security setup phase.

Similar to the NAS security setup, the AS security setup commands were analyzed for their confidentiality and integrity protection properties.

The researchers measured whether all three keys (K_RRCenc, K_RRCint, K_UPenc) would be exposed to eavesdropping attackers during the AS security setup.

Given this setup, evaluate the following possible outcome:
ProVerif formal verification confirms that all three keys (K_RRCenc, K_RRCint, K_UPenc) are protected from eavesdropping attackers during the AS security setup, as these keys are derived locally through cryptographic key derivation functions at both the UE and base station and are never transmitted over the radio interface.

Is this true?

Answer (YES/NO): NO